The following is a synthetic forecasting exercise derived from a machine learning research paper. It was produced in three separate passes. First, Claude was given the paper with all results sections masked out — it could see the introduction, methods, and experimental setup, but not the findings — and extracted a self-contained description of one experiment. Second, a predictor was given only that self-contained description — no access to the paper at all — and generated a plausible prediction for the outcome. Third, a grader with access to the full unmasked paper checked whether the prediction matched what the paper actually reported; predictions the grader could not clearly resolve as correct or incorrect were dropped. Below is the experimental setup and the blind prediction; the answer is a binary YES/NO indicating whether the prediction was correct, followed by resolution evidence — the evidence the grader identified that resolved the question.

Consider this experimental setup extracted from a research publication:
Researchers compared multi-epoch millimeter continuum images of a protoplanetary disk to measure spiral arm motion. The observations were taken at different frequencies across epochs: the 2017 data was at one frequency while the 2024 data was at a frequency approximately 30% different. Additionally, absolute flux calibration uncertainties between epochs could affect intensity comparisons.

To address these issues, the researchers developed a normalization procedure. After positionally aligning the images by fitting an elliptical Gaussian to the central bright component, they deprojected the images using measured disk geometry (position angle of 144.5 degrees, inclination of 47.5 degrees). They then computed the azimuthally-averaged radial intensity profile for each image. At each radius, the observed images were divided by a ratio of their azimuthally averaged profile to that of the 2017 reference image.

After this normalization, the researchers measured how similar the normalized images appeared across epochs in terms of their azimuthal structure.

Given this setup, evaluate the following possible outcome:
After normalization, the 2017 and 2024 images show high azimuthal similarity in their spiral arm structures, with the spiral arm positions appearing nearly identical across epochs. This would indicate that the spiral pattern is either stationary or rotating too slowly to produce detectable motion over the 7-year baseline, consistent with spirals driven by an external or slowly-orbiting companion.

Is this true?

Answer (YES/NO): NO